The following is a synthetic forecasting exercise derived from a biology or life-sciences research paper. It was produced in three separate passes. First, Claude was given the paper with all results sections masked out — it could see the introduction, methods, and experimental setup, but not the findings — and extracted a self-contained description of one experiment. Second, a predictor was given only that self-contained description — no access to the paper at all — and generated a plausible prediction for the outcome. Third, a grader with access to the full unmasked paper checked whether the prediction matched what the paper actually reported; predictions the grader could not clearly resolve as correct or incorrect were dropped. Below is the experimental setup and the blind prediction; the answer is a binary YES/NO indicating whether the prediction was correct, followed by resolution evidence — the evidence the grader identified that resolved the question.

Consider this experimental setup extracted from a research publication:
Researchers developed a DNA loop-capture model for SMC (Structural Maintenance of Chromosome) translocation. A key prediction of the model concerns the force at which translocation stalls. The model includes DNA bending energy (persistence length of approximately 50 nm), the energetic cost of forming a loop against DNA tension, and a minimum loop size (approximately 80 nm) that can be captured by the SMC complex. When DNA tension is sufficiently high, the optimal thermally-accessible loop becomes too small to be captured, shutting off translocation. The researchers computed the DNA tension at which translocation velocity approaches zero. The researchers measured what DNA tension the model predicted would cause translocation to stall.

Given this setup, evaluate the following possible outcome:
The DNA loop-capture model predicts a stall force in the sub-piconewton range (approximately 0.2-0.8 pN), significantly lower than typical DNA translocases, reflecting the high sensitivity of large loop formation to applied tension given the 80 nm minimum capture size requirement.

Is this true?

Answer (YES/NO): YES